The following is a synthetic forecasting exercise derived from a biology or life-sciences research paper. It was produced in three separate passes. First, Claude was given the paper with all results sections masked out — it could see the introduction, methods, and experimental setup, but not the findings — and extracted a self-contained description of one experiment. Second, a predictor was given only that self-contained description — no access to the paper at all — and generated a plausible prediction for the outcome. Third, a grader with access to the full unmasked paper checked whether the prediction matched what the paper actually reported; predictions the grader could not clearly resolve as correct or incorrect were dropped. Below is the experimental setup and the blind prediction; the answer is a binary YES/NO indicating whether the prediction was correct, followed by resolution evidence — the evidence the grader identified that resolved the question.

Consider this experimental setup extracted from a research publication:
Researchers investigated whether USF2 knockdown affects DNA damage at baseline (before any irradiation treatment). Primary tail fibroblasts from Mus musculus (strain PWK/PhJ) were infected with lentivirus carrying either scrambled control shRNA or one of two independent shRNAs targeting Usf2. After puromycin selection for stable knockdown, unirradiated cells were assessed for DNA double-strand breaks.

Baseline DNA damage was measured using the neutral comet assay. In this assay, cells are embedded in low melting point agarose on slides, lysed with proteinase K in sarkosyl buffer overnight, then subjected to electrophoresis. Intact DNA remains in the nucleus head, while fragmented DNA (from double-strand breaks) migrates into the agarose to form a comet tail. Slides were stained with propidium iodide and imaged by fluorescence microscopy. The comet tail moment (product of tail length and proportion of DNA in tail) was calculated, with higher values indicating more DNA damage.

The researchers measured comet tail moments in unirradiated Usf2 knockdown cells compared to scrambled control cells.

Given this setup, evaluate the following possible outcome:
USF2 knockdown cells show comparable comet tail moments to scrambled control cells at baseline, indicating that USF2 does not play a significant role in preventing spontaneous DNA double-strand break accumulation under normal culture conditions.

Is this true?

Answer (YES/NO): NO